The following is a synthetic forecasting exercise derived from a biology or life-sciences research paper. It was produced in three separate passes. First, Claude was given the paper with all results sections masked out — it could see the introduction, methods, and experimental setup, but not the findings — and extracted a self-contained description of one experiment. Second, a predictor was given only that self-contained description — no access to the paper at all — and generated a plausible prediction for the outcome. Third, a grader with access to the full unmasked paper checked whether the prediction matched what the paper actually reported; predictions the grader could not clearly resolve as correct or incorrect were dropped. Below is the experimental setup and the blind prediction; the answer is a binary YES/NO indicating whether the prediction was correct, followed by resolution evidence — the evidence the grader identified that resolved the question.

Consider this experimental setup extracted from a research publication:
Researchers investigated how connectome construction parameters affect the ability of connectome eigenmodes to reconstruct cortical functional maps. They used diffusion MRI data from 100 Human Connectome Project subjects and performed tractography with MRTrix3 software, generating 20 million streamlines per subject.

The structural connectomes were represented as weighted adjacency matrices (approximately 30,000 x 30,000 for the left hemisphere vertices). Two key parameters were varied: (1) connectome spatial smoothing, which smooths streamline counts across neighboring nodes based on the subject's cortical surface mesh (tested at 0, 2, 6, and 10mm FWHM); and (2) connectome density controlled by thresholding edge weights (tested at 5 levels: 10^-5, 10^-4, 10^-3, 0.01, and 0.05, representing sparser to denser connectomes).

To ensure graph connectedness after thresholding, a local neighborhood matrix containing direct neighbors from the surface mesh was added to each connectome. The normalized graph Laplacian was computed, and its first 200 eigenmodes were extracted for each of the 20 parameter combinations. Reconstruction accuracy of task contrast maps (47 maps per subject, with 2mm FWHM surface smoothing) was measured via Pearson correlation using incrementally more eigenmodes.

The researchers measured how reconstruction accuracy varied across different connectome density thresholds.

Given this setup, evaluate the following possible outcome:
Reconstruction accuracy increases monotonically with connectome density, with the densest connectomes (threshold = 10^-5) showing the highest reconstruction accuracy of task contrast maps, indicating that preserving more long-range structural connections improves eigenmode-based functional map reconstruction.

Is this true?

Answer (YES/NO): NO